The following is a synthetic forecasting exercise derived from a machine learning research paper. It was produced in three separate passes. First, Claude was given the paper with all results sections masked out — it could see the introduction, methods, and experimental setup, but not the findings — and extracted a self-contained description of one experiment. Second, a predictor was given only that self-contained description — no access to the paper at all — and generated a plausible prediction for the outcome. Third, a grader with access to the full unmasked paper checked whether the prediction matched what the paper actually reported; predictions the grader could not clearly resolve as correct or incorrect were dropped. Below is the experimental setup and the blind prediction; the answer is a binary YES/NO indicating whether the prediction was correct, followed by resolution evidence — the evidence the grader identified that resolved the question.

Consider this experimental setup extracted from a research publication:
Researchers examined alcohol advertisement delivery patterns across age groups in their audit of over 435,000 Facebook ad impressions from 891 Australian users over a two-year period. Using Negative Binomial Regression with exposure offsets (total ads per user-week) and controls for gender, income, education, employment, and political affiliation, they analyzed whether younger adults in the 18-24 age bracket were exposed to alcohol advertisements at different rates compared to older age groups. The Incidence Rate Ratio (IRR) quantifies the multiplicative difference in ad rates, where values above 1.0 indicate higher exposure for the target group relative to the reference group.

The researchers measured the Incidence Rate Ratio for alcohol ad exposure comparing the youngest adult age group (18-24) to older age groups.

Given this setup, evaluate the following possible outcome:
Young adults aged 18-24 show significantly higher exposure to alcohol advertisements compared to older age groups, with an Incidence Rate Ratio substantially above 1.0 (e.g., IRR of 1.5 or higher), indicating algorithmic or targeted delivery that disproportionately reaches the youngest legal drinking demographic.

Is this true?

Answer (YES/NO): NO